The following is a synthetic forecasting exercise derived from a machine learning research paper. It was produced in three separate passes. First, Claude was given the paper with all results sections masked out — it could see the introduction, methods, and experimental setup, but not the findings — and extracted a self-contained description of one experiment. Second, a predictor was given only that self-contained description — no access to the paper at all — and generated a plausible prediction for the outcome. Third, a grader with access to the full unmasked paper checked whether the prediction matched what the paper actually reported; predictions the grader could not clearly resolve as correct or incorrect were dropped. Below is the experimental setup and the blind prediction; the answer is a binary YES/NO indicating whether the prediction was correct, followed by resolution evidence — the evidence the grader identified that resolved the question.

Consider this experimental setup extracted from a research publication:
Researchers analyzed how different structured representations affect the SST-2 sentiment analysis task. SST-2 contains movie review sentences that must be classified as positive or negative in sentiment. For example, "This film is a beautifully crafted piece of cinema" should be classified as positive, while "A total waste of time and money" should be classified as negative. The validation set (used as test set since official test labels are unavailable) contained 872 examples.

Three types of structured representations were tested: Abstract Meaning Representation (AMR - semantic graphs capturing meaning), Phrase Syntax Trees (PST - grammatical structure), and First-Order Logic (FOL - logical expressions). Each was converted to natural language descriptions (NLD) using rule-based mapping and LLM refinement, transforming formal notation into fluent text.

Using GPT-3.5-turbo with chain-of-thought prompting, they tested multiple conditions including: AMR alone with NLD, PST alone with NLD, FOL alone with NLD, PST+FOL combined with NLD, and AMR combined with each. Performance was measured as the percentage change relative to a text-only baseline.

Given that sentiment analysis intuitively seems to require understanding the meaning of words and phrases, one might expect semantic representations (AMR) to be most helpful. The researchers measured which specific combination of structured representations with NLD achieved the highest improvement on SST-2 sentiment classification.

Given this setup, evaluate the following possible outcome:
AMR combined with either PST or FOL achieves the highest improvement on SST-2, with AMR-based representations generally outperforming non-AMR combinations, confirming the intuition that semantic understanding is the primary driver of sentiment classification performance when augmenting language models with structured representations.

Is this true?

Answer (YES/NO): NO